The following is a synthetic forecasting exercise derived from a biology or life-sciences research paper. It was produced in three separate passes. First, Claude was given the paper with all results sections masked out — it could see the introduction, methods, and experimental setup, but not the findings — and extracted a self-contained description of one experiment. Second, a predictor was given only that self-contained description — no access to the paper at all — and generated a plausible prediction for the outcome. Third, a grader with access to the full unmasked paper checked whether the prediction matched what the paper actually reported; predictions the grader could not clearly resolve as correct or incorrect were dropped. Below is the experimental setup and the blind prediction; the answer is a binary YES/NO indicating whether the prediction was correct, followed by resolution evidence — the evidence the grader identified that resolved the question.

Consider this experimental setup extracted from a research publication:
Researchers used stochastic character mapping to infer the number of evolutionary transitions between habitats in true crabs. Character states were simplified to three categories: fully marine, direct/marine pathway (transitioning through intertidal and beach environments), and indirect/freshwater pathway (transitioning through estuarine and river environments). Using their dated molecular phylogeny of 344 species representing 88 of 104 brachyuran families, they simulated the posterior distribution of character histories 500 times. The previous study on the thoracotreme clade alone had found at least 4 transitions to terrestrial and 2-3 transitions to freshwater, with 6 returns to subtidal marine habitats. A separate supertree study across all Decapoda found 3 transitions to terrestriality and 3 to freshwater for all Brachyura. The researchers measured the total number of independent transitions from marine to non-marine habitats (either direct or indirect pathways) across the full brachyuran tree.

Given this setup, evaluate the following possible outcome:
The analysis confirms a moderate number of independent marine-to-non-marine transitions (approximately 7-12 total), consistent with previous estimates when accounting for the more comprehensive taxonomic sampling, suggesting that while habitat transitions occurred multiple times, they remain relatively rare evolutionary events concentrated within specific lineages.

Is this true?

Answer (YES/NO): NO